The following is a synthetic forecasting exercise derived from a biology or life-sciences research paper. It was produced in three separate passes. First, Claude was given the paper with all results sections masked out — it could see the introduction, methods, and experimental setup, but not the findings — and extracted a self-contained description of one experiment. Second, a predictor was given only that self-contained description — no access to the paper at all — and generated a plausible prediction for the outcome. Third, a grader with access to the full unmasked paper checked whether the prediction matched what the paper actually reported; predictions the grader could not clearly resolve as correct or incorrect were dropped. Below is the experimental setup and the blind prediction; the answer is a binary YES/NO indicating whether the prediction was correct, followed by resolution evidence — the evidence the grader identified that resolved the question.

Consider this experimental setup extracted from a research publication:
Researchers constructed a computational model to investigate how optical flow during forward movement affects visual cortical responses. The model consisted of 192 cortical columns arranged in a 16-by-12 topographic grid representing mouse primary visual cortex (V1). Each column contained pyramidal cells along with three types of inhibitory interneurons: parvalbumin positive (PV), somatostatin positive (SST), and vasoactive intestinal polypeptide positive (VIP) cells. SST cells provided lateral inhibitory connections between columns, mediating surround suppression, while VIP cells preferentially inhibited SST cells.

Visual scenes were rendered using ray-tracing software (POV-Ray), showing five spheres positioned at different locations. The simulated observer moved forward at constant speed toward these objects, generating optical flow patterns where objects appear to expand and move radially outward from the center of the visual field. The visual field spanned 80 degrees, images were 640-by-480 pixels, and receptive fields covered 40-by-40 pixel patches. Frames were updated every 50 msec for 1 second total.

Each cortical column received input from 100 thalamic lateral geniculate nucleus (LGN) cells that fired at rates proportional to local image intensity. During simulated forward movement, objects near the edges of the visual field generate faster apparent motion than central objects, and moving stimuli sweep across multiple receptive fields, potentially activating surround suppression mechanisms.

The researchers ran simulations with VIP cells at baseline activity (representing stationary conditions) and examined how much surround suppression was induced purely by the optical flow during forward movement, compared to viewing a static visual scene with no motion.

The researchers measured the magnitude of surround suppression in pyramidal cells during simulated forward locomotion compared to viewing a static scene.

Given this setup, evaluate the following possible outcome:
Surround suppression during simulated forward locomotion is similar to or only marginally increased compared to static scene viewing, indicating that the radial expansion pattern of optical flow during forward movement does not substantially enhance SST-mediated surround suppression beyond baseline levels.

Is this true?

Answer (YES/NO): NO